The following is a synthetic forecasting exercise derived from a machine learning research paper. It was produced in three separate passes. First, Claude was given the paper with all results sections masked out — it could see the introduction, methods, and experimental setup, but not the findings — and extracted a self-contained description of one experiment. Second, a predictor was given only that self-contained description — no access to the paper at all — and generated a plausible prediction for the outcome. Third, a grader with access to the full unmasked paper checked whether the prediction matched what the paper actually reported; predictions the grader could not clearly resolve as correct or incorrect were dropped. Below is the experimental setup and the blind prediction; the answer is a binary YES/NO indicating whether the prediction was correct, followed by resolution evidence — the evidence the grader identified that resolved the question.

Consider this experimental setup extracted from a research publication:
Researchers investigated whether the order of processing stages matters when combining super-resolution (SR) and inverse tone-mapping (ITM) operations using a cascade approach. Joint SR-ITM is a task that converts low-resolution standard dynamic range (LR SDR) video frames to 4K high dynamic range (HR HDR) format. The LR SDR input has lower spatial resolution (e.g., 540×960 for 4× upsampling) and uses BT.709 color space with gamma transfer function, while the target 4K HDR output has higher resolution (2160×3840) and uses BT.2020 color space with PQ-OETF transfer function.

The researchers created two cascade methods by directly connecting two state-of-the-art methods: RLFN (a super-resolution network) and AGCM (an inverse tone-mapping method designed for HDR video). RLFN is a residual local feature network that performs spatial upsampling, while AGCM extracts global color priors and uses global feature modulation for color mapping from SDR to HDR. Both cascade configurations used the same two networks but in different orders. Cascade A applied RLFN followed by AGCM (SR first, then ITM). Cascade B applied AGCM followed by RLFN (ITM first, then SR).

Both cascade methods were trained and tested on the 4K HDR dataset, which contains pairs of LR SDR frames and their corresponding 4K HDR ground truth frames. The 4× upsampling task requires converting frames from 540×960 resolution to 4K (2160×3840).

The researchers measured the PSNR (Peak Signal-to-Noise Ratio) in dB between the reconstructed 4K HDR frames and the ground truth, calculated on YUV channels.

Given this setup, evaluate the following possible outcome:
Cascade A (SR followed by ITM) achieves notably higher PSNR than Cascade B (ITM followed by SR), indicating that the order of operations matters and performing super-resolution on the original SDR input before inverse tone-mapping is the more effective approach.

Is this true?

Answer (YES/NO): NO